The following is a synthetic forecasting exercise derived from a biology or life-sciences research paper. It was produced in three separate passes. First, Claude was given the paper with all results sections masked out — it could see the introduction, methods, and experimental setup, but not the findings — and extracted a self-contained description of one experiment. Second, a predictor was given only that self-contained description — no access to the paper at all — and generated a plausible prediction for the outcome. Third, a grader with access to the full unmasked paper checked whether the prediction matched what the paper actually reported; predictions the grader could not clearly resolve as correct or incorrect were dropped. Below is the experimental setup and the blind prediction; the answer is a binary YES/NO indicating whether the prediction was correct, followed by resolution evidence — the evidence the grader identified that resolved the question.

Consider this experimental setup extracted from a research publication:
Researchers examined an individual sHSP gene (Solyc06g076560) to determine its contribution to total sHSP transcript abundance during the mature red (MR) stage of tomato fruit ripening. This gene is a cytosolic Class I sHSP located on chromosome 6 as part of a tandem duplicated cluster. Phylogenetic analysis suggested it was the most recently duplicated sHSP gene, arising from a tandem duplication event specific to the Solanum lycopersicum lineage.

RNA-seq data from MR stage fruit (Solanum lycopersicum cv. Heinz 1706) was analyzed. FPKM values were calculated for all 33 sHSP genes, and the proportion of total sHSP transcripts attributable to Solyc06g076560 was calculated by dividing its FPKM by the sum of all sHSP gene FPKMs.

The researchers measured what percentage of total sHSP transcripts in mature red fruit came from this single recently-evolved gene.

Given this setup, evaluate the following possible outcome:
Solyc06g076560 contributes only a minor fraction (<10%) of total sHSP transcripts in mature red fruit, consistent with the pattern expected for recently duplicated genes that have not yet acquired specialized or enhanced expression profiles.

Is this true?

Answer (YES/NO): NO